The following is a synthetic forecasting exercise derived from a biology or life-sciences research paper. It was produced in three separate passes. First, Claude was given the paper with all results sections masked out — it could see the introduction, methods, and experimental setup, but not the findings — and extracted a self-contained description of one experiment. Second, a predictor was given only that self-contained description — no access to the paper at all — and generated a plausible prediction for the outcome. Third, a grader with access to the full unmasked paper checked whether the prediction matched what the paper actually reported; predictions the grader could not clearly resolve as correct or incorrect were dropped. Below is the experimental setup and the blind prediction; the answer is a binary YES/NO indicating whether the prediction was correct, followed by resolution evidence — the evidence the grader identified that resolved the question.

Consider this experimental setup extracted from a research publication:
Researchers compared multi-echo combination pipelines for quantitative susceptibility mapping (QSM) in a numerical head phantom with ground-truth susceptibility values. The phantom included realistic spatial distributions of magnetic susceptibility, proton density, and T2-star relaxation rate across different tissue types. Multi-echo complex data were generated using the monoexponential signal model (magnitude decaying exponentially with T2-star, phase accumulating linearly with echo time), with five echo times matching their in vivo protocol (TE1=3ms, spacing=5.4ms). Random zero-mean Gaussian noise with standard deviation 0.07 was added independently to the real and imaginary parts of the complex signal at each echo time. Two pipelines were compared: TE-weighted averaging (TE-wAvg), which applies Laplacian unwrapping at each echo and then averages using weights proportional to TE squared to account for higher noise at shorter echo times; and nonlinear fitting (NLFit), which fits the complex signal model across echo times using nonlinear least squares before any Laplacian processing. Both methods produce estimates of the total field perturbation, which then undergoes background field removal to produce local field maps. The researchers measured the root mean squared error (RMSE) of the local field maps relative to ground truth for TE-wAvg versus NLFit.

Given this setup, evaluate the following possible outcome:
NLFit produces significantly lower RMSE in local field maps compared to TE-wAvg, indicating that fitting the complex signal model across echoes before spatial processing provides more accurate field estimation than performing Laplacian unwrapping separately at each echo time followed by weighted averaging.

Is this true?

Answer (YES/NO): NO